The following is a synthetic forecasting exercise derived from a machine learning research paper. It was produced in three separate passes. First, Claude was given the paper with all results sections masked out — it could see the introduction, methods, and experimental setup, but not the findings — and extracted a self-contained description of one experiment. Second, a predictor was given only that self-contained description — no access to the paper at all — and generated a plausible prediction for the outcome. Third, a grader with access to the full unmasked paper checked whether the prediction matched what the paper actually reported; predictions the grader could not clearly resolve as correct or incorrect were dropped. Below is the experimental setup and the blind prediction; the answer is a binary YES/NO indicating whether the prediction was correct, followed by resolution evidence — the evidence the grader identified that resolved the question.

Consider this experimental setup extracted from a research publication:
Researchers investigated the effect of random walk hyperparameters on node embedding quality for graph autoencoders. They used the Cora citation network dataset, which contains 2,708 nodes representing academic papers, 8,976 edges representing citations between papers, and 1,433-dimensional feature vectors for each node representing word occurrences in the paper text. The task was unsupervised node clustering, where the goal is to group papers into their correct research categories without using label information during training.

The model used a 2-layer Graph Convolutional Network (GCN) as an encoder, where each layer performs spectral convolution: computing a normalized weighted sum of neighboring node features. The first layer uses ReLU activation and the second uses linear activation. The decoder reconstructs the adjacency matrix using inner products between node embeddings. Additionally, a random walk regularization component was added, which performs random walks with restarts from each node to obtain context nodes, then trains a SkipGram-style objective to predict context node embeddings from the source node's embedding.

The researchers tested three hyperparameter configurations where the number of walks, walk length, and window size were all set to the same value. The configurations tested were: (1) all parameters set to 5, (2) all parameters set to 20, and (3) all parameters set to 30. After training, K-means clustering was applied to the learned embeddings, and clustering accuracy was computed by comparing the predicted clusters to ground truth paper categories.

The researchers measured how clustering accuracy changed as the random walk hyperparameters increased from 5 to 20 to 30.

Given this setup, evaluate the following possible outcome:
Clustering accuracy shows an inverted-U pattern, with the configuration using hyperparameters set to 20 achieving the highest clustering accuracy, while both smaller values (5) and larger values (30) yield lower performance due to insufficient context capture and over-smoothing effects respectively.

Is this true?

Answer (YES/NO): NO